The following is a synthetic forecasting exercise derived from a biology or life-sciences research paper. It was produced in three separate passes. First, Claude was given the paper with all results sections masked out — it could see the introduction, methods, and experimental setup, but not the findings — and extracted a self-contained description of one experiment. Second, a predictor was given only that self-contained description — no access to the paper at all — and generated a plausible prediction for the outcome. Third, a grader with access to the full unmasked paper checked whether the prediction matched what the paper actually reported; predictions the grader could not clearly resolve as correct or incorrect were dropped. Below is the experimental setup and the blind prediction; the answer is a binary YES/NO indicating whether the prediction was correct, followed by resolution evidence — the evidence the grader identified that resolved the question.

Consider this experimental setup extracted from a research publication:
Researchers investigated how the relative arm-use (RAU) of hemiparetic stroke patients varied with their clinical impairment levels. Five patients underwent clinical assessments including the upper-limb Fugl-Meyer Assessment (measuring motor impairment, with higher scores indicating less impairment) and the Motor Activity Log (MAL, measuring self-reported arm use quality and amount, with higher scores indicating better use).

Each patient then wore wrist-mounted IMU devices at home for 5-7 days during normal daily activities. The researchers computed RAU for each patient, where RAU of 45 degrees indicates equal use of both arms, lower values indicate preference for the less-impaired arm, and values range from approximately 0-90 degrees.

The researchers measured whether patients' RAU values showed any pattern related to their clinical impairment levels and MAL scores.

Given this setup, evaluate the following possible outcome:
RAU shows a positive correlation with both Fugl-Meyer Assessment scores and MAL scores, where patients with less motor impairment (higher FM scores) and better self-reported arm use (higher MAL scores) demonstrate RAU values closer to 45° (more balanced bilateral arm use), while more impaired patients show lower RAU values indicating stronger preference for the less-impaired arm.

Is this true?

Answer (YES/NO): NO